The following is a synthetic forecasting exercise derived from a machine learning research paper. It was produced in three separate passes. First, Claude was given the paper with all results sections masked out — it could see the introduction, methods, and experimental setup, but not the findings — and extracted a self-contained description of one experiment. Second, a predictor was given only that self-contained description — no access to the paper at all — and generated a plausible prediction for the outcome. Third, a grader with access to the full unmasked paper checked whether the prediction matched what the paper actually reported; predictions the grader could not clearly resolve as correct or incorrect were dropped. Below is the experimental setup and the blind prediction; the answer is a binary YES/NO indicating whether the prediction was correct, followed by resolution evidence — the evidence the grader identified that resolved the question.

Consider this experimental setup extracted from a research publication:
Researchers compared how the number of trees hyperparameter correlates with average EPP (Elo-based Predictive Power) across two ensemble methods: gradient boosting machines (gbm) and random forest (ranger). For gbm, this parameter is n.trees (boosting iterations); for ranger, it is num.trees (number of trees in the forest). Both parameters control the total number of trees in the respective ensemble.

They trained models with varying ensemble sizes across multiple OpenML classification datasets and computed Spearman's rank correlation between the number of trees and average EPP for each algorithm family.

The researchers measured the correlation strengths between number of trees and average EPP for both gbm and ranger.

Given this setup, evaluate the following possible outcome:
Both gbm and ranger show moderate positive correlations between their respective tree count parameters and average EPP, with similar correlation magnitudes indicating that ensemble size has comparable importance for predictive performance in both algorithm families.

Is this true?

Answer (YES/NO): YES